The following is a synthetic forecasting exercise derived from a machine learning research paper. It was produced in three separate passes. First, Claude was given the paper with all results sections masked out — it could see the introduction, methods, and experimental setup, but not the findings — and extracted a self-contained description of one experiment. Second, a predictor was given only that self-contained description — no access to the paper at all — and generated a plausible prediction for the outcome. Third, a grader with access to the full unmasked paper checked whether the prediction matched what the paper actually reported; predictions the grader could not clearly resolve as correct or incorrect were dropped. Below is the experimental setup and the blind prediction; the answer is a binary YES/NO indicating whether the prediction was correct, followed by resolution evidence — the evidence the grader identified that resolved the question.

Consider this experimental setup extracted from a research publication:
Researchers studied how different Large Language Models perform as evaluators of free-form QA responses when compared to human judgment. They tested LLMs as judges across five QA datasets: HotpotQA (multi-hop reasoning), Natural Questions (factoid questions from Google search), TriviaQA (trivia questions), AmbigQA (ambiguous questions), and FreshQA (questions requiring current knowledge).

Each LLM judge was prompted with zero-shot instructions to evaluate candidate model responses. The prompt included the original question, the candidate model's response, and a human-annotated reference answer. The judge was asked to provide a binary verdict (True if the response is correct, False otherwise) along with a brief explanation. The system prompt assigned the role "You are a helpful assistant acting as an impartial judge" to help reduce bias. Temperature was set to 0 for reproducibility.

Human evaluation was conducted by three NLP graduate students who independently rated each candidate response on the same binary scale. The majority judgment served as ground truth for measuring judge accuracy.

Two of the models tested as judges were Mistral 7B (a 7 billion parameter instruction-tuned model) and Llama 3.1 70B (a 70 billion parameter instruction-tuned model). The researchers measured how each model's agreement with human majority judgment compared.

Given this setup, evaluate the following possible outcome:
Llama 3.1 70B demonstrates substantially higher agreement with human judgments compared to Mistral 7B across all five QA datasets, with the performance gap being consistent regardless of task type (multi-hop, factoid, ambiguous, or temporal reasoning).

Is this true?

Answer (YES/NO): NO